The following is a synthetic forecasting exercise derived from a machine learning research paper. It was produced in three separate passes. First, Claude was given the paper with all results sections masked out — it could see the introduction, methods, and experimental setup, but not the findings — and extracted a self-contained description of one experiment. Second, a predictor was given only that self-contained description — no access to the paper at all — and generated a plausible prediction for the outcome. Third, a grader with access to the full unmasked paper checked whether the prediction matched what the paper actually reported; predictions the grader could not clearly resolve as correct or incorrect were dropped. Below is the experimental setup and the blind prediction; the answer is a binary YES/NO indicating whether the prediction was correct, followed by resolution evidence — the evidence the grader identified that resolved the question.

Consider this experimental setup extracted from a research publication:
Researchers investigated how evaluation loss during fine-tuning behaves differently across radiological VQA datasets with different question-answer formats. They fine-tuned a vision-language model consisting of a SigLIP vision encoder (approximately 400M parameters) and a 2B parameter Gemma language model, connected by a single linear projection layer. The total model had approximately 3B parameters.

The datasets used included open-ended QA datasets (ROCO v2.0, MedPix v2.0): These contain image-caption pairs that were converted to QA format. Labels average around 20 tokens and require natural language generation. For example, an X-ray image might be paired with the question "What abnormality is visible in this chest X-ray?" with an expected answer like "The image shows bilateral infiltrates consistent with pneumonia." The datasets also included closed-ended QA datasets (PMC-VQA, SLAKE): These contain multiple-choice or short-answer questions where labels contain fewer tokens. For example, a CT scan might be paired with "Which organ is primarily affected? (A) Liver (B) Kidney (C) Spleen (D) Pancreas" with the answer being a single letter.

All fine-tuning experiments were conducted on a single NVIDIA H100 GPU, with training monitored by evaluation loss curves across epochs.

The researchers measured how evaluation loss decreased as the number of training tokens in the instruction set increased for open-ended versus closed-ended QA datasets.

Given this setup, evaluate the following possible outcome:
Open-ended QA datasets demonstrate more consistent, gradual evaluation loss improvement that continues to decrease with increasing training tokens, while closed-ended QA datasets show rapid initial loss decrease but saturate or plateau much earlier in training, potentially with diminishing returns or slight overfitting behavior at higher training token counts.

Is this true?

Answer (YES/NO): NO